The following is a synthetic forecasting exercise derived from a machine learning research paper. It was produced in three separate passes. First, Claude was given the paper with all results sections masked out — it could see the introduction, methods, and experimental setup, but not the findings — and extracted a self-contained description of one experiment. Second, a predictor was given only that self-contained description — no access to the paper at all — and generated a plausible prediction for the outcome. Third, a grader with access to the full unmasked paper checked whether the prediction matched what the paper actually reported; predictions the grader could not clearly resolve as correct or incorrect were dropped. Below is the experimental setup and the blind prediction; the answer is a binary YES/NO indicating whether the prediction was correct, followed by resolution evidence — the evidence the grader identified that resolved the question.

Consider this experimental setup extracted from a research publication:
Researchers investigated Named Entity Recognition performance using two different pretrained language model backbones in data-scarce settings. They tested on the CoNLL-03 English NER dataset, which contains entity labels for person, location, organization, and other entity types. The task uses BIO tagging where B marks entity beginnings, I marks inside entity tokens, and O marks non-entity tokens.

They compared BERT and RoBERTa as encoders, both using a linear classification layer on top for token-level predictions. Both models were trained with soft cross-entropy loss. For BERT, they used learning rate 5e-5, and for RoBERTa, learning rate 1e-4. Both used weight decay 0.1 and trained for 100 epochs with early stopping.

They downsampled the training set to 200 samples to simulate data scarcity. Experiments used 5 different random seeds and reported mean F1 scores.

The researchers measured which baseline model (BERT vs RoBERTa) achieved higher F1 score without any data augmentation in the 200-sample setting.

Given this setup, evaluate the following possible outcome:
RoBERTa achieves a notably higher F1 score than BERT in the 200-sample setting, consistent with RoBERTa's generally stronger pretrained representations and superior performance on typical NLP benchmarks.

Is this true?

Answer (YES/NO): NO